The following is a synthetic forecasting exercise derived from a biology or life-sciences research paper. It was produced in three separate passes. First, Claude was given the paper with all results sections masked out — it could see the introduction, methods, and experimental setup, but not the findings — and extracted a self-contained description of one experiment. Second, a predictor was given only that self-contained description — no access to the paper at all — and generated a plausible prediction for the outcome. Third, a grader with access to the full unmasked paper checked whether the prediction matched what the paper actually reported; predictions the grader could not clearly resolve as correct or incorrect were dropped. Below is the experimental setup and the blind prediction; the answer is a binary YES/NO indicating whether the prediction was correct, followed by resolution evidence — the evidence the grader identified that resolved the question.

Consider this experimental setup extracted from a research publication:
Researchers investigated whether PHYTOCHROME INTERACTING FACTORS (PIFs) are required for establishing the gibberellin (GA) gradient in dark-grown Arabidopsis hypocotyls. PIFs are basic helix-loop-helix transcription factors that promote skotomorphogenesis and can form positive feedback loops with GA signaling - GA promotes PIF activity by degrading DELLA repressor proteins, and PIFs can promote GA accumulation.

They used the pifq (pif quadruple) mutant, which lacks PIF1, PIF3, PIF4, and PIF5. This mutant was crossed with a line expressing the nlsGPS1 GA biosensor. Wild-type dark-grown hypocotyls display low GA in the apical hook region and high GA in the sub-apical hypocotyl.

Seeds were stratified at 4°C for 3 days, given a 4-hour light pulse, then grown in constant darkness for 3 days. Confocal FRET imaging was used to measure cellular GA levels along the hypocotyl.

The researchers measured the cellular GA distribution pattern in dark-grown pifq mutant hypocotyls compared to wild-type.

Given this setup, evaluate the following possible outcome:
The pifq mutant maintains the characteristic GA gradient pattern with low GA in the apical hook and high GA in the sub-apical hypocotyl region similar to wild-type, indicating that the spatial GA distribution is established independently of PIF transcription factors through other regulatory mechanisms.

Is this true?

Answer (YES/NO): NO